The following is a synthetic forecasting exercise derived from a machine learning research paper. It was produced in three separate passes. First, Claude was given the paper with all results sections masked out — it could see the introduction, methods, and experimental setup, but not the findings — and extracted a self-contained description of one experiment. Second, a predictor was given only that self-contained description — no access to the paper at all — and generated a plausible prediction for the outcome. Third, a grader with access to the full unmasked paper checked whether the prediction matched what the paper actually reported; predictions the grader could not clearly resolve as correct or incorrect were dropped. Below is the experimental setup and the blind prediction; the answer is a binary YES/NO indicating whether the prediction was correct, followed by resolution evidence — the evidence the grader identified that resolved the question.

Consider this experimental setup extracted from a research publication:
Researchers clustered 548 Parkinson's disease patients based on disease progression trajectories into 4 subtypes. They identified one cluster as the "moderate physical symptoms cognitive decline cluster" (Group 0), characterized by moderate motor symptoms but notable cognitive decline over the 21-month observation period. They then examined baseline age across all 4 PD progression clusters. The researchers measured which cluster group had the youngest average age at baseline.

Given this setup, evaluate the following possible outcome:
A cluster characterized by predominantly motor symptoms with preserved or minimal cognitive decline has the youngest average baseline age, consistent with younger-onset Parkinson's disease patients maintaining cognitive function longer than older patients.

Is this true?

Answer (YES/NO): NO